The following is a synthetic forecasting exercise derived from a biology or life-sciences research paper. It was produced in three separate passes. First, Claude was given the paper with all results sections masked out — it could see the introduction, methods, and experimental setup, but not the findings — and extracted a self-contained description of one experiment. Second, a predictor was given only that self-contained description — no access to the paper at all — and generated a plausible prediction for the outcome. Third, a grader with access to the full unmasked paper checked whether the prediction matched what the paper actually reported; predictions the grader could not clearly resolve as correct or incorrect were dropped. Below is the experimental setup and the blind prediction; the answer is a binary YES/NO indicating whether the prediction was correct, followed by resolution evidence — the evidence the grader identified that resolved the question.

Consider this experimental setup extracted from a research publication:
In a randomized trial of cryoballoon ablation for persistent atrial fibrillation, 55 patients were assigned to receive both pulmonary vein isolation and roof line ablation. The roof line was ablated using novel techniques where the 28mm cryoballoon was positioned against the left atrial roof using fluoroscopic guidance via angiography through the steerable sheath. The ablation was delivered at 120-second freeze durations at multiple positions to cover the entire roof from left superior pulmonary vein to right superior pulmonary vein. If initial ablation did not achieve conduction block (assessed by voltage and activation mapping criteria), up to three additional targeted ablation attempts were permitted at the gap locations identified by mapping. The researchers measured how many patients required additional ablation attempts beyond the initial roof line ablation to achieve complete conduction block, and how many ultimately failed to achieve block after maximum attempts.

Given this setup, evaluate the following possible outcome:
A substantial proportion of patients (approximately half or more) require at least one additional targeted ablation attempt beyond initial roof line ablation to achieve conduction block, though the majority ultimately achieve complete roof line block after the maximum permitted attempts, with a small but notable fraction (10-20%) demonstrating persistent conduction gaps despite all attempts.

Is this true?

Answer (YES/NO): NO